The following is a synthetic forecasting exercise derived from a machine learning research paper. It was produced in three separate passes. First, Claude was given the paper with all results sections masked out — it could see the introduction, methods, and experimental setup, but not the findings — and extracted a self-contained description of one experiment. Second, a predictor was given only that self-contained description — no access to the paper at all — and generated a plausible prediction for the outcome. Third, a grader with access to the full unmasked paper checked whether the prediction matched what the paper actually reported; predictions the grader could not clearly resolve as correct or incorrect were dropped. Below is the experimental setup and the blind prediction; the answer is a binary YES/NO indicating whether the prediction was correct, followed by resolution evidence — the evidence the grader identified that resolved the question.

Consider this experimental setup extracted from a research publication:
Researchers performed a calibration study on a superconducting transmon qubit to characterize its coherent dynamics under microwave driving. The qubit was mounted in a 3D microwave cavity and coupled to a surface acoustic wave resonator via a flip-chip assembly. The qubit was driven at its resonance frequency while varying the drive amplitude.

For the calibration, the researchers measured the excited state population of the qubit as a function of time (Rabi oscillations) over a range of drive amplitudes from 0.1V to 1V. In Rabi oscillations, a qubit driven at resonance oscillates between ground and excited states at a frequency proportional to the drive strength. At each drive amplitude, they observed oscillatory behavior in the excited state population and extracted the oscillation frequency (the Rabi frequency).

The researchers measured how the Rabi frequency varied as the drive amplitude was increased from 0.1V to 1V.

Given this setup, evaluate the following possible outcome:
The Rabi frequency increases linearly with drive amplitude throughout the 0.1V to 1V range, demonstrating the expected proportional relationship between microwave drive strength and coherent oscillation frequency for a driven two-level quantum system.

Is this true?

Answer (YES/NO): YES